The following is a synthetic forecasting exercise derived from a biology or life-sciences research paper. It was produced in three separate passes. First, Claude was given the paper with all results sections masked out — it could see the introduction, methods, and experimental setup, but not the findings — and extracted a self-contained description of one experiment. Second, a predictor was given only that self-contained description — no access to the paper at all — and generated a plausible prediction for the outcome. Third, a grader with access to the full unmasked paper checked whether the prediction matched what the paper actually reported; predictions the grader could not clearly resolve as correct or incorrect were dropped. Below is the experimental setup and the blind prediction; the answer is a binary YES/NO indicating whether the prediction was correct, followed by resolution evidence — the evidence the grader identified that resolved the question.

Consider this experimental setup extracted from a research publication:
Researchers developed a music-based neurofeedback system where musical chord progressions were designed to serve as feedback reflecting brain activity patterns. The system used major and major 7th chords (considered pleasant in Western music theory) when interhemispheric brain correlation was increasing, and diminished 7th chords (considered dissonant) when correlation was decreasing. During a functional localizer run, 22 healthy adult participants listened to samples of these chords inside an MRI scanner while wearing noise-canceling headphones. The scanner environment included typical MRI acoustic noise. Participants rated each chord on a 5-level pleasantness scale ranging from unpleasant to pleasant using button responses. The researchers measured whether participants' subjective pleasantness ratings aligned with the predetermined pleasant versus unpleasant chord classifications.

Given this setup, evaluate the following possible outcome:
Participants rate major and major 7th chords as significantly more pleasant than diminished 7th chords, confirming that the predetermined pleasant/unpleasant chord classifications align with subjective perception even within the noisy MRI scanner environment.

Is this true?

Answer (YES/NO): YES